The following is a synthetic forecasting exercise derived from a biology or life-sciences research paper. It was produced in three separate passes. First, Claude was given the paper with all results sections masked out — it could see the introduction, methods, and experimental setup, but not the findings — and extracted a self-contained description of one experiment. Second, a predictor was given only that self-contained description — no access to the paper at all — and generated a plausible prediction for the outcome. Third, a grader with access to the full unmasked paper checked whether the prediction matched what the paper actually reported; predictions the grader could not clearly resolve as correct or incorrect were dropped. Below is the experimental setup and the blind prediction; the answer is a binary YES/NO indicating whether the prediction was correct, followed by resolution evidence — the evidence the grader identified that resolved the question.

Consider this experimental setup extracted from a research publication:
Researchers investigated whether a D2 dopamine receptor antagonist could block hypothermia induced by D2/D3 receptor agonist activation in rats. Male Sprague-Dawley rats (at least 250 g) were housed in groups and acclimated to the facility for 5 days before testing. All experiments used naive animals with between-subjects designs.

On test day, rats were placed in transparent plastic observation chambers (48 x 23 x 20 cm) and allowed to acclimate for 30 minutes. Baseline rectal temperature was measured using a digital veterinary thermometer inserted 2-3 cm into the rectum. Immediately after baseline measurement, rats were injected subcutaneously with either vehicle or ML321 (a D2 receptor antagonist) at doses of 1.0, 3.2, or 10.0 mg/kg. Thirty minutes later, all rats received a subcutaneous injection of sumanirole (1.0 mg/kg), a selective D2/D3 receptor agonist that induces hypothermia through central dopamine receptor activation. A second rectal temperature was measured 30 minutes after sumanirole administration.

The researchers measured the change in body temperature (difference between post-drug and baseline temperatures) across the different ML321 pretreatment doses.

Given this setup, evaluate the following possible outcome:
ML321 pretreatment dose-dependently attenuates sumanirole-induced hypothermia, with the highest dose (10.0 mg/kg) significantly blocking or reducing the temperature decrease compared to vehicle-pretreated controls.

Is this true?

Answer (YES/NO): YES